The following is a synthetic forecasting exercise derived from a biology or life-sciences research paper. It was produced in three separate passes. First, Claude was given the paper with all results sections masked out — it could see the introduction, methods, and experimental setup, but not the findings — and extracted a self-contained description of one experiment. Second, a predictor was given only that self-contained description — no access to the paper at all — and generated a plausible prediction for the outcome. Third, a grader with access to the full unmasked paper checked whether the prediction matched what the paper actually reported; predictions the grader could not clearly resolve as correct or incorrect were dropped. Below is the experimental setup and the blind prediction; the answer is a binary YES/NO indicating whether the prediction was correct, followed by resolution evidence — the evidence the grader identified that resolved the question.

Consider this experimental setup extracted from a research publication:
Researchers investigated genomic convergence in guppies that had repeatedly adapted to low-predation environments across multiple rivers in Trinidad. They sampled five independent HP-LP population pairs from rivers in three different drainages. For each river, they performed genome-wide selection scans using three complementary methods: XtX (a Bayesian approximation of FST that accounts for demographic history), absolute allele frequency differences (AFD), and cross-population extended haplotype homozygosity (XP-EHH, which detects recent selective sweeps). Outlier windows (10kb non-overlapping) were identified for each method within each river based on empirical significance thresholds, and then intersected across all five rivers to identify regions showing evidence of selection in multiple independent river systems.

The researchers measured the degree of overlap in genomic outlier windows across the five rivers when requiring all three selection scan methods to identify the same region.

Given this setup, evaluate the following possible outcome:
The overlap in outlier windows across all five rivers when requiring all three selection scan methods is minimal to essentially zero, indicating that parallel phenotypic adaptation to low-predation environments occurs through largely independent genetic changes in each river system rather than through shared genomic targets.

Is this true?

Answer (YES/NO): YES